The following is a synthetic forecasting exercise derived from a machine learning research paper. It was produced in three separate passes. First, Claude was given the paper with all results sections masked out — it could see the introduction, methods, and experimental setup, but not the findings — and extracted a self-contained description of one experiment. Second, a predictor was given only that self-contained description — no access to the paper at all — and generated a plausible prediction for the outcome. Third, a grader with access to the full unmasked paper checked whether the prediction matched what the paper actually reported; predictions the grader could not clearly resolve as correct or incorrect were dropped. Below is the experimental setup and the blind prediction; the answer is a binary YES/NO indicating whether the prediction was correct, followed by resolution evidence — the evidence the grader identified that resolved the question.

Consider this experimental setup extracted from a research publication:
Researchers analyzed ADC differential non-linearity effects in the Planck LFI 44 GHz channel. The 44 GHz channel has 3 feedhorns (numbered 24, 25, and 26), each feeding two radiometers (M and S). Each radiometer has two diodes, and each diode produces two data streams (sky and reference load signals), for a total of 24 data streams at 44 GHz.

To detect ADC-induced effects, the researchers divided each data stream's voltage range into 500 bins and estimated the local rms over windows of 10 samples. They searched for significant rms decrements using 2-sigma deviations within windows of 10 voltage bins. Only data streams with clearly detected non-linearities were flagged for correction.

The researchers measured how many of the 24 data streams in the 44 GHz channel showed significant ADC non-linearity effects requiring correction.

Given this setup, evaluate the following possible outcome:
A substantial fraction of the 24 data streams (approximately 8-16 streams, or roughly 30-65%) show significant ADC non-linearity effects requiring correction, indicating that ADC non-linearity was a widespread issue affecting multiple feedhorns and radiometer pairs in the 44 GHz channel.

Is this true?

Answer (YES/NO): NO